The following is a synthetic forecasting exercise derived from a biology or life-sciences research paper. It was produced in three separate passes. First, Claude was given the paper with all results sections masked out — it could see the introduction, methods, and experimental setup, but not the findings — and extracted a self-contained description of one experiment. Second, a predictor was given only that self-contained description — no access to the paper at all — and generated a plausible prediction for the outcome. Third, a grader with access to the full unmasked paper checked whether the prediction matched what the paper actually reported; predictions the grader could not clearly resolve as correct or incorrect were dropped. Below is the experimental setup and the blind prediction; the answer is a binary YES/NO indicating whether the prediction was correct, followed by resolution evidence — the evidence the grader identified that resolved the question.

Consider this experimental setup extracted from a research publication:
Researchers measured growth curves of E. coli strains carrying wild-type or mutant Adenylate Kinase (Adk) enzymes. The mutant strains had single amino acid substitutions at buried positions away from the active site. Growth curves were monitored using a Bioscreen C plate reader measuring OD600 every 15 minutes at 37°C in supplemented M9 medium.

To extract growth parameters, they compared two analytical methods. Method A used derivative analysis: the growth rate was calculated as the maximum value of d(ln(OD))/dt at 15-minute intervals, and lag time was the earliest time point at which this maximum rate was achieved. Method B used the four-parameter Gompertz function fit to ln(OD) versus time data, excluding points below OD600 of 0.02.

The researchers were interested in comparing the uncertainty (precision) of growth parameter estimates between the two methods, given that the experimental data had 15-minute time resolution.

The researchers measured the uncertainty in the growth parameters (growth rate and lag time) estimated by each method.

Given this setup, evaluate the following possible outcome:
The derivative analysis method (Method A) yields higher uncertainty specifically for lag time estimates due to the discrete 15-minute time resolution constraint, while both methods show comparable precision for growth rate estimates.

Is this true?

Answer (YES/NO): NO